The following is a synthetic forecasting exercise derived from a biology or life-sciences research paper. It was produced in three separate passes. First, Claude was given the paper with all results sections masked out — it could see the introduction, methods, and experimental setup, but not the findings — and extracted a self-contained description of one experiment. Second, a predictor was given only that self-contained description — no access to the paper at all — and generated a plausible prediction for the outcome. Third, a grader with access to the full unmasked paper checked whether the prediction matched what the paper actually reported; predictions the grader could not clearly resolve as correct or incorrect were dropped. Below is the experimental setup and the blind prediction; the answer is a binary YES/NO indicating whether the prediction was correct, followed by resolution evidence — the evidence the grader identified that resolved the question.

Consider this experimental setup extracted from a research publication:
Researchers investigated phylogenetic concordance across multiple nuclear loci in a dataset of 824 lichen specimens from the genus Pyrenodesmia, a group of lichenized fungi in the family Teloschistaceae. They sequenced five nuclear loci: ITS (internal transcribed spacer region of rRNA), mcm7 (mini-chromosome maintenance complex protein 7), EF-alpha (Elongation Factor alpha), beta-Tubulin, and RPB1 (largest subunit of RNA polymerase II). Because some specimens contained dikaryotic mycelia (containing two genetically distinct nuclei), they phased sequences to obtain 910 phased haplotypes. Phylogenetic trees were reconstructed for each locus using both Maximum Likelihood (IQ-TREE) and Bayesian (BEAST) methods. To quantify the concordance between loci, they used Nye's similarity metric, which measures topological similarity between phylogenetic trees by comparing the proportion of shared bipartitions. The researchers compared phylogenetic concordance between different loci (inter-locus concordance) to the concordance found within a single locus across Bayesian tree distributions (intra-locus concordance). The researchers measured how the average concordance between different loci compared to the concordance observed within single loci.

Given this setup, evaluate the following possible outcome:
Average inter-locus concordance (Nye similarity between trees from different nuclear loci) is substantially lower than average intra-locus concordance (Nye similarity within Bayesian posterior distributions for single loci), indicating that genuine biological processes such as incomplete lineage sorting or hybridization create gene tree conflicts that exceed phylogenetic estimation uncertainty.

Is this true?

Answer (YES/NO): YES